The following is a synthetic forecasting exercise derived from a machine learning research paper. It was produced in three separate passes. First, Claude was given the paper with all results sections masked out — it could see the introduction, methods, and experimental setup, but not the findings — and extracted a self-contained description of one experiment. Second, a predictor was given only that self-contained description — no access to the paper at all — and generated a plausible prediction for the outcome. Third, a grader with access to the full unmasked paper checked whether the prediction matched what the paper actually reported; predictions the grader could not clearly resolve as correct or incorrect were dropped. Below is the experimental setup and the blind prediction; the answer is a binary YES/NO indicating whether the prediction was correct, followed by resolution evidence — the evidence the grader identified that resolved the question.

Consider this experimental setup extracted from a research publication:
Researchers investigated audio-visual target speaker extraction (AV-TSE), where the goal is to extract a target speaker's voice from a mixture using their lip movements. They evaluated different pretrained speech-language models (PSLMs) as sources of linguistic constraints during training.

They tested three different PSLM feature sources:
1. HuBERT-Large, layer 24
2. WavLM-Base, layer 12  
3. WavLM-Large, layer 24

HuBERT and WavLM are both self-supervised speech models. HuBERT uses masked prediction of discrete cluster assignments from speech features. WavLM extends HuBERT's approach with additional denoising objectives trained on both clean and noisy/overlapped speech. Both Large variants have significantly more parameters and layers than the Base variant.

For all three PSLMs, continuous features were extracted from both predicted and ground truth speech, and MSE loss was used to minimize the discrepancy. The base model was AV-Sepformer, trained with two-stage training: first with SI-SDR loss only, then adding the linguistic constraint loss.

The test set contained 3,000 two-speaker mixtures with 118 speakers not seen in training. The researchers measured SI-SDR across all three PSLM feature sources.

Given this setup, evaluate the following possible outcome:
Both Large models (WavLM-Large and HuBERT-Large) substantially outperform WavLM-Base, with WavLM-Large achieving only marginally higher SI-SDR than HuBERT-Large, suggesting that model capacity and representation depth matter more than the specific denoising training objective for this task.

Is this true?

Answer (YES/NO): NO